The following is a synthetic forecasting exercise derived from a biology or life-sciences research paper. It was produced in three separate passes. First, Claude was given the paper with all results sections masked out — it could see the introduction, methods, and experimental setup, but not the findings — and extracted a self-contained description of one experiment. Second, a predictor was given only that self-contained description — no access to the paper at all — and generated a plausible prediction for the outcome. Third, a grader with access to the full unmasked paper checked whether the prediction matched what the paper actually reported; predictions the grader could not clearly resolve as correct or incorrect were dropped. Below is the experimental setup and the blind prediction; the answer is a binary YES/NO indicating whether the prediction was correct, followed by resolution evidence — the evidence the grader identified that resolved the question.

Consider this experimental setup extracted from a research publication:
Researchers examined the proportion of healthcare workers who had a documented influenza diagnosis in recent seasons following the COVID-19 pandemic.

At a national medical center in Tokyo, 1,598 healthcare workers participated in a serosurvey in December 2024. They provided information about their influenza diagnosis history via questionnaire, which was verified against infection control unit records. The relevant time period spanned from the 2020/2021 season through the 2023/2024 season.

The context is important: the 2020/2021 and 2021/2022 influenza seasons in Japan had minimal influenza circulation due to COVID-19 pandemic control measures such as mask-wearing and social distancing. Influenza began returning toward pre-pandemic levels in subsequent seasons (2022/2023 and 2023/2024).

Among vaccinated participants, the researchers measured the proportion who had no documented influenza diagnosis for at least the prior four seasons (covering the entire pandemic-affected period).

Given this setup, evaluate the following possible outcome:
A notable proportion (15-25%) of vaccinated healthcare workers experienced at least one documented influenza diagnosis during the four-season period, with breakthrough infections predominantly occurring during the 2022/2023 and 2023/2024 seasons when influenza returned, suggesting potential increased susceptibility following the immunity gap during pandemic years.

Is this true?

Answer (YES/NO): NO